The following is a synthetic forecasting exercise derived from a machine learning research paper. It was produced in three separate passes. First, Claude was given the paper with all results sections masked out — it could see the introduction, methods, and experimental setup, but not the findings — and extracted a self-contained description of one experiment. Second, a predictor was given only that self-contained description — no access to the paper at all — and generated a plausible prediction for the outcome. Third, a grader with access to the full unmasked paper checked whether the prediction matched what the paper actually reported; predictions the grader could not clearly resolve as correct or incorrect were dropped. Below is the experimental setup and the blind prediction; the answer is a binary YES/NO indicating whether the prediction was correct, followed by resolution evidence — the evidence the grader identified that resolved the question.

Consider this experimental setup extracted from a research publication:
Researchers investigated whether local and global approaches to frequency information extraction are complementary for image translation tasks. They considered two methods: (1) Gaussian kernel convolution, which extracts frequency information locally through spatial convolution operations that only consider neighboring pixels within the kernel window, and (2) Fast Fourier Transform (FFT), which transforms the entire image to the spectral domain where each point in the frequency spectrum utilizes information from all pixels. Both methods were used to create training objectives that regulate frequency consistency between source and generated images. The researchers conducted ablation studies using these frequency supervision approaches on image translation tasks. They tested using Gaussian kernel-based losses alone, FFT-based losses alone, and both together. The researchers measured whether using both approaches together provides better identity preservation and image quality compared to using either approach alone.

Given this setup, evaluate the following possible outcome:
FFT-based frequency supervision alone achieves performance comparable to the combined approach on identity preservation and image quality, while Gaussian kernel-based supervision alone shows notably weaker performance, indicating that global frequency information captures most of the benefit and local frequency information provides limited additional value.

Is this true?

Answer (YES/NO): NO